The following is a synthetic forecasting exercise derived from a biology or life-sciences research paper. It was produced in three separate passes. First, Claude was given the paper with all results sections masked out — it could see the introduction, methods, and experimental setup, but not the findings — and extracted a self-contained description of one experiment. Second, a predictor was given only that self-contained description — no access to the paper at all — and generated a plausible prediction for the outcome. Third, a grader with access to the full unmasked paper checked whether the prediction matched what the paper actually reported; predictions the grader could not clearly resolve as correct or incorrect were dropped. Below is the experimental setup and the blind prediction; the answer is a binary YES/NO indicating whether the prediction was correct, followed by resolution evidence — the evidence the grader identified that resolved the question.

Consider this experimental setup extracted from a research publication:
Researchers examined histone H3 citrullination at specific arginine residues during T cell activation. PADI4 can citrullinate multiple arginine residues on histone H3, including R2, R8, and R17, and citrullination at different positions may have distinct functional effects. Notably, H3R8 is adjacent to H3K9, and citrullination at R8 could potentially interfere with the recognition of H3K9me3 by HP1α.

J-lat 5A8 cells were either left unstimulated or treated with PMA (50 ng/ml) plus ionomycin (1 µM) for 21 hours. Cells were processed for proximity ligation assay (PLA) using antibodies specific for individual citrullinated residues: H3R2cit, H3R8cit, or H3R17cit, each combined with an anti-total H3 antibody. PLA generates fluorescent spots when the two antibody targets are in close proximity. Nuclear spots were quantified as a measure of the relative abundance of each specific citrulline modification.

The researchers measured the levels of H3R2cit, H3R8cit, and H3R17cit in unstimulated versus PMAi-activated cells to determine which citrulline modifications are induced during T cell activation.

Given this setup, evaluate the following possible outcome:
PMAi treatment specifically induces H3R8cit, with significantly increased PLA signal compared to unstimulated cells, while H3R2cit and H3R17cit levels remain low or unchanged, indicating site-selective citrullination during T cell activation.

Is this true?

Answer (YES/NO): NO